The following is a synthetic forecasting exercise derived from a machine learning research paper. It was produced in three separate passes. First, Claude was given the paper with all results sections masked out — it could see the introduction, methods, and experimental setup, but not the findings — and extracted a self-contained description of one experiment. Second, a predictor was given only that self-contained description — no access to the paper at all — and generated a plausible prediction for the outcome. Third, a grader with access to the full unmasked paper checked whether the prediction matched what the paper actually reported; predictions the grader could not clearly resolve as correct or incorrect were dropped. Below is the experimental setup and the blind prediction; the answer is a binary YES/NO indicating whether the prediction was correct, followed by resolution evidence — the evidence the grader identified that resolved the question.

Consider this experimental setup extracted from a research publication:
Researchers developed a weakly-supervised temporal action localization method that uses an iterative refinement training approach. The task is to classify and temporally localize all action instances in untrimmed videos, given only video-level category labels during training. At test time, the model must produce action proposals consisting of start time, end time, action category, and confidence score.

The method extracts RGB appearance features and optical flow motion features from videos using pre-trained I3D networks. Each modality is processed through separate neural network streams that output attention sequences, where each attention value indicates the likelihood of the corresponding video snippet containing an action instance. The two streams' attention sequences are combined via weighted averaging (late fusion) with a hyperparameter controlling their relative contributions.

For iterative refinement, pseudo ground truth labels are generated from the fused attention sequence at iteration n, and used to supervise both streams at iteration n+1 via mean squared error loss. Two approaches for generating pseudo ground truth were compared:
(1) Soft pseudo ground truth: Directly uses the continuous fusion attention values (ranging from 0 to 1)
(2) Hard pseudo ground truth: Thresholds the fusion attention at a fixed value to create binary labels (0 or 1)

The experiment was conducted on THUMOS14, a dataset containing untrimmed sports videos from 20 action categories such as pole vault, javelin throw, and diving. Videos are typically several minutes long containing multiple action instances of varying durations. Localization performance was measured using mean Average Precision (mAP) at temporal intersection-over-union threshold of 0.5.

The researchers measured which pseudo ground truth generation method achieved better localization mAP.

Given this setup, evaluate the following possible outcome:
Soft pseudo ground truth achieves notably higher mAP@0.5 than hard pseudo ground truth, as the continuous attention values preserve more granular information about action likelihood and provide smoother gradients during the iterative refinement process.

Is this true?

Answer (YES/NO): NO